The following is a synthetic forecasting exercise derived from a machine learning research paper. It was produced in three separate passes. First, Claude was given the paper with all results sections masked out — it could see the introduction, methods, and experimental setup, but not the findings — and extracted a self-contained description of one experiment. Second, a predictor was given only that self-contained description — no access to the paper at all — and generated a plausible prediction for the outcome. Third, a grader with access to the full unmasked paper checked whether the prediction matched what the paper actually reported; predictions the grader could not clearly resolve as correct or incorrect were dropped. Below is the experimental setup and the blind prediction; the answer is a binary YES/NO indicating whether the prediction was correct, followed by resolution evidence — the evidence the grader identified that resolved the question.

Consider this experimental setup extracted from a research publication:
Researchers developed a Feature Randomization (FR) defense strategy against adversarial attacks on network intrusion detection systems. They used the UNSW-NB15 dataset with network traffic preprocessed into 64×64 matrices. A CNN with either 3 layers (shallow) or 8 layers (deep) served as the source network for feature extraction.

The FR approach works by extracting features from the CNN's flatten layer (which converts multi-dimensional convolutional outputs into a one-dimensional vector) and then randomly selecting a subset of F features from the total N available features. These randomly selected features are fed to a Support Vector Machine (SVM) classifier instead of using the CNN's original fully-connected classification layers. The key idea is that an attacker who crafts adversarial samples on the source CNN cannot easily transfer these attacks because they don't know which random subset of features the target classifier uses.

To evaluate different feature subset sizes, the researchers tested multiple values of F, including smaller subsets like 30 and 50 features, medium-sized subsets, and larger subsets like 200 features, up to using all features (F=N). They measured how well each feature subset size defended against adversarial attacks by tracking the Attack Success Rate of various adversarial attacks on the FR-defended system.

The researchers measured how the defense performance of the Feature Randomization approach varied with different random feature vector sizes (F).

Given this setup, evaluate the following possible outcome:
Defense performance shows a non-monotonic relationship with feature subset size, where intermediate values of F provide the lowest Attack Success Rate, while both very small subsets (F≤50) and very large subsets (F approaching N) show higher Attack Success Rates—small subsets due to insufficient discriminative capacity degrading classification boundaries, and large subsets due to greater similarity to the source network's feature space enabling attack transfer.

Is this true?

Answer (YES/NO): NO